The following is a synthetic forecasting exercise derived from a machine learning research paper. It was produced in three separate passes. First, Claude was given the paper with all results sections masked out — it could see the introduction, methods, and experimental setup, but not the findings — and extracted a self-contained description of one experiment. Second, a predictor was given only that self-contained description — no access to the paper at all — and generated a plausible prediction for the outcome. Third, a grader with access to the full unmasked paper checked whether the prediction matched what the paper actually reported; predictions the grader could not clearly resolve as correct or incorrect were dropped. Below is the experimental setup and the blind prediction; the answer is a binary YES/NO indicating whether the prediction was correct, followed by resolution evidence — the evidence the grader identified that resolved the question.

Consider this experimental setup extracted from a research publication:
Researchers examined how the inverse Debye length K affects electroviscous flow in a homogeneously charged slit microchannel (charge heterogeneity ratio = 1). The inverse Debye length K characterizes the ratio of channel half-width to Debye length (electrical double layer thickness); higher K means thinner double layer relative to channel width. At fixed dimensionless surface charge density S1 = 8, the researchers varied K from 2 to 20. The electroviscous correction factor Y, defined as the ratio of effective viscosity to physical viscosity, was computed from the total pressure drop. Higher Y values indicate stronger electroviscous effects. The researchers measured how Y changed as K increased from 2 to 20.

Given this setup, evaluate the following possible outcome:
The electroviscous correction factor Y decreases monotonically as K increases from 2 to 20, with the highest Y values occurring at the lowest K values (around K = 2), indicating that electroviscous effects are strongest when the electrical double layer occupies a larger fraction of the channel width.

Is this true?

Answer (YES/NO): YES